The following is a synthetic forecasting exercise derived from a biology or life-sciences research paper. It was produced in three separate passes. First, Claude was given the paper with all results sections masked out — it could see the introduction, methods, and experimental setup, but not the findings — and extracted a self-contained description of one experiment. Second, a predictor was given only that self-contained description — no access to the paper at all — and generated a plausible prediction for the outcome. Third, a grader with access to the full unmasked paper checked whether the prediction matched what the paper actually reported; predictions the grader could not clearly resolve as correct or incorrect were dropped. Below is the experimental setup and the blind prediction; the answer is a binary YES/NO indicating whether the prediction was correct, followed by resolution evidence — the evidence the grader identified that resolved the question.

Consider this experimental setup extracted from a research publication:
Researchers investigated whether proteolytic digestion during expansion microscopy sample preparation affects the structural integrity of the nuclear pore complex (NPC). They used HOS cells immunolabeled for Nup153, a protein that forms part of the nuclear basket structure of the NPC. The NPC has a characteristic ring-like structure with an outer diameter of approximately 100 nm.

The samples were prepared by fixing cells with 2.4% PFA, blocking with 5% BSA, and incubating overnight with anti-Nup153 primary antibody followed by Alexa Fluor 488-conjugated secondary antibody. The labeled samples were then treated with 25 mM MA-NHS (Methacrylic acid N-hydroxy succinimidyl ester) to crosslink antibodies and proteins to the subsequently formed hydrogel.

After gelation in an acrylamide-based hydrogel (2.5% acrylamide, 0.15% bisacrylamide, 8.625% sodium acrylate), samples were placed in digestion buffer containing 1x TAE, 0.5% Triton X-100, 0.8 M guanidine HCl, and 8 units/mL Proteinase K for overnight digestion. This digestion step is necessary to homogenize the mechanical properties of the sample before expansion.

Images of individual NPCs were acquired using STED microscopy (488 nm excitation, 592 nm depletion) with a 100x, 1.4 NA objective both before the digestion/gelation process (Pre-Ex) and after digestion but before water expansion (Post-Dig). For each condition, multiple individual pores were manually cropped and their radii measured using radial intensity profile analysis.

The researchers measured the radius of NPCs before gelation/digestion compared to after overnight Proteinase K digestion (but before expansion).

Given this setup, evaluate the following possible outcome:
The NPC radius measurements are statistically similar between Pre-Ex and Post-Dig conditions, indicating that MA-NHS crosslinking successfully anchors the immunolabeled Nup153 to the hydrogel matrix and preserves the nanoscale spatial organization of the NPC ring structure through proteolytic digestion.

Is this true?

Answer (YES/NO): NO